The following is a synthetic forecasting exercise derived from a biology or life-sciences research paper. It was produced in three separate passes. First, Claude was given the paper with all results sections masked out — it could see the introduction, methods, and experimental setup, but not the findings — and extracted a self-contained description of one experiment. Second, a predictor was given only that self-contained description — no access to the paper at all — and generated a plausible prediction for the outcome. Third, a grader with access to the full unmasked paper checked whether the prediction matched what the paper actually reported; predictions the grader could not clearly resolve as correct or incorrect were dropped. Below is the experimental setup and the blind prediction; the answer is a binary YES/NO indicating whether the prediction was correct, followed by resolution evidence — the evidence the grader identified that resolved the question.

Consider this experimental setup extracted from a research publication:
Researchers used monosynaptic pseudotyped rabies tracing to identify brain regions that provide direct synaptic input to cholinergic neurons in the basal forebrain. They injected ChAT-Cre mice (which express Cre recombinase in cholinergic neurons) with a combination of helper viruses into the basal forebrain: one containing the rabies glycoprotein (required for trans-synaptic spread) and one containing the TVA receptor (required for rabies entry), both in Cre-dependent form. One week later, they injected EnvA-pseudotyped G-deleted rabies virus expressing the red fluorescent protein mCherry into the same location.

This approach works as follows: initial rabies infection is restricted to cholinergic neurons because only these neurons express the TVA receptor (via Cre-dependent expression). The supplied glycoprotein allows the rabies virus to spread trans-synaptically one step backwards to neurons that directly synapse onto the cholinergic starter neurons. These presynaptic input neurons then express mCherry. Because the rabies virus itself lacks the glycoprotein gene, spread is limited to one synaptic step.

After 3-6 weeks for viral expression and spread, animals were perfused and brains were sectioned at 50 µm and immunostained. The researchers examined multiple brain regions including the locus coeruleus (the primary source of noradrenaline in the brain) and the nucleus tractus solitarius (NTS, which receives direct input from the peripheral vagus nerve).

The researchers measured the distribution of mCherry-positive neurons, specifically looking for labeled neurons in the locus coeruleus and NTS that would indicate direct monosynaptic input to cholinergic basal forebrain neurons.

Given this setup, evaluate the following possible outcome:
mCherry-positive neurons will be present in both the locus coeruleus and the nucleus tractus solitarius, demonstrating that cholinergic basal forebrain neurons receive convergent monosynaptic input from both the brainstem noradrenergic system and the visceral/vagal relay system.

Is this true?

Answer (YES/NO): YES